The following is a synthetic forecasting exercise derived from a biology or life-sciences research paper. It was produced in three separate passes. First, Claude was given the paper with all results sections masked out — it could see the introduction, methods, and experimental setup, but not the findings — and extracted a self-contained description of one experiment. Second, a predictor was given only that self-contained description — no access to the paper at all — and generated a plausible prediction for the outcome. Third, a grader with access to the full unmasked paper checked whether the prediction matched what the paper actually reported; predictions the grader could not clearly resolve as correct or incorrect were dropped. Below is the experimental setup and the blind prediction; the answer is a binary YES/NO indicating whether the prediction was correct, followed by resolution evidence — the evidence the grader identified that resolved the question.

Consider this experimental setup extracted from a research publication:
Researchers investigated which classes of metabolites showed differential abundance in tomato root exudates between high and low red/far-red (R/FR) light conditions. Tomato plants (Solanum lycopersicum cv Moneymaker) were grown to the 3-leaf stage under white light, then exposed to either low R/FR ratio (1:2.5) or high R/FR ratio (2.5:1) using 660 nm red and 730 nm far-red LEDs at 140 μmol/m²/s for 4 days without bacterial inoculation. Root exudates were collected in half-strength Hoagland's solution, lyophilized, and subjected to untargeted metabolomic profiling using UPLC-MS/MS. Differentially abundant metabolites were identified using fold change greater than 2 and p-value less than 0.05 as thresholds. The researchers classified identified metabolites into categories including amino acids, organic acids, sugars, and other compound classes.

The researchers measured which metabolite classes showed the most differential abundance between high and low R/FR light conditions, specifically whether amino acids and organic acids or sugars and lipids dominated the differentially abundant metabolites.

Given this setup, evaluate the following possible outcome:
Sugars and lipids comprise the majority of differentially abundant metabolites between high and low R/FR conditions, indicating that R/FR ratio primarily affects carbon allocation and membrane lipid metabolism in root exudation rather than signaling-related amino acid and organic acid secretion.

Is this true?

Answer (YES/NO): NO